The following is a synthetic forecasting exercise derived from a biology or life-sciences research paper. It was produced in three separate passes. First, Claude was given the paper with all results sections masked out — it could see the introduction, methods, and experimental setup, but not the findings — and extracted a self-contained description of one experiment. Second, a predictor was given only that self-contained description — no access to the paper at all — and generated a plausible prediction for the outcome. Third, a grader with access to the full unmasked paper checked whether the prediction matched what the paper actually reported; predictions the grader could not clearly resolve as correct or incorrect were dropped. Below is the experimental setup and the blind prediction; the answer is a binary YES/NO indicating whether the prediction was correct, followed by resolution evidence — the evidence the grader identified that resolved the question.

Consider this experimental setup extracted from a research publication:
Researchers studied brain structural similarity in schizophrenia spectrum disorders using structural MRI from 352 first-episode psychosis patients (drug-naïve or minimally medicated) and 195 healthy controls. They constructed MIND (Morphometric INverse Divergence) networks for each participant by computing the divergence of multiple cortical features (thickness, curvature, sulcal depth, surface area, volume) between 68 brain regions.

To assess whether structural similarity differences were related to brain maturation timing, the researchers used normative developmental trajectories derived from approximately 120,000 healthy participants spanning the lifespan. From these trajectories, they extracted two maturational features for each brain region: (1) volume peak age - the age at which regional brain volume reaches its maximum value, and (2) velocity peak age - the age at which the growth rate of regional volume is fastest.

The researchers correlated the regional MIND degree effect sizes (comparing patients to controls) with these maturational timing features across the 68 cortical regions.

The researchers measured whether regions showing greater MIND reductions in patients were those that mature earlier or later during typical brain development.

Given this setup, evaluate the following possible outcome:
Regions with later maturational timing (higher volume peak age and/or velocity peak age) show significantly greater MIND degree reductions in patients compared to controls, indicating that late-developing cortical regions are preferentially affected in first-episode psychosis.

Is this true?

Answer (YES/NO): YES